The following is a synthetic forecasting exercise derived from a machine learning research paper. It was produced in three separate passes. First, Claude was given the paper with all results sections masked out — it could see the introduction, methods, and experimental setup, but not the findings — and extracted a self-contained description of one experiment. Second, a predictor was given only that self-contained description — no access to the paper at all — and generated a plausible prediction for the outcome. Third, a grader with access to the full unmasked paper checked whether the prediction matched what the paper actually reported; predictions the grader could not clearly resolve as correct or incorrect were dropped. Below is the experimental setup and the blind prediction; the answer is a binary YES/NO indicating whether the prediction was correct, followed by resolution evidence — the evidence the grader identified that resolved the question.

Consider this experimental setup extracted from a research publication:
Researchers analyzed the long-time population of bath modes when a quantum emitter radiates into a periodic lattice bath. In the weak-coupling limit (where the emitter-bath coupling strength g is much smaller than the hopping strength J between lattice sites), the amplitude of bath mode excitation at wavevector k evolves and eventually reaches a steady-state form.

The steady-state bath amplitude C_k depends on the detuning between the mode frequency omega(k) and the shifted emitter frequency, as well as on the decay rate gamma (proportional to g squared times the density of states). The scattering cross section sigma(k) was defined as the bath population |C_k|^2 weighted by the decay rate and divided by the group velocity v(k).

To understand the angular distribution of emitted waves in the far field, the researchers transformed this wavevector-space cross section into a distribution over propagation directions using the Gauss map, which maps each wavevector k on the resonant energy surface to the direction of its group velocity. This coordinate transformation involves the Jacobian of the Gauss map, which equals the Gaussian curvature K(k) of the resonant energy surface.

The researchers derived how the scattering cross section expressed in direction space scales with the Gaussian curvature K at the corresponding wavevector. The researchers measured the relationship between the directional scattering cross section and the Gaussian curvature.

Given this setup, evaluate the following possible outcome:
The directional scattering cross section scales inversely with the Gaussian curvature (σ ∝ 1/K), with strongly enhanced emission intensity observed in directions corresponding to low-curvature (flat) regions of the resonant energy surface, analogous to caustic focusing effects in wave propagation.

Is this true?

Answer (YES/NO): YES